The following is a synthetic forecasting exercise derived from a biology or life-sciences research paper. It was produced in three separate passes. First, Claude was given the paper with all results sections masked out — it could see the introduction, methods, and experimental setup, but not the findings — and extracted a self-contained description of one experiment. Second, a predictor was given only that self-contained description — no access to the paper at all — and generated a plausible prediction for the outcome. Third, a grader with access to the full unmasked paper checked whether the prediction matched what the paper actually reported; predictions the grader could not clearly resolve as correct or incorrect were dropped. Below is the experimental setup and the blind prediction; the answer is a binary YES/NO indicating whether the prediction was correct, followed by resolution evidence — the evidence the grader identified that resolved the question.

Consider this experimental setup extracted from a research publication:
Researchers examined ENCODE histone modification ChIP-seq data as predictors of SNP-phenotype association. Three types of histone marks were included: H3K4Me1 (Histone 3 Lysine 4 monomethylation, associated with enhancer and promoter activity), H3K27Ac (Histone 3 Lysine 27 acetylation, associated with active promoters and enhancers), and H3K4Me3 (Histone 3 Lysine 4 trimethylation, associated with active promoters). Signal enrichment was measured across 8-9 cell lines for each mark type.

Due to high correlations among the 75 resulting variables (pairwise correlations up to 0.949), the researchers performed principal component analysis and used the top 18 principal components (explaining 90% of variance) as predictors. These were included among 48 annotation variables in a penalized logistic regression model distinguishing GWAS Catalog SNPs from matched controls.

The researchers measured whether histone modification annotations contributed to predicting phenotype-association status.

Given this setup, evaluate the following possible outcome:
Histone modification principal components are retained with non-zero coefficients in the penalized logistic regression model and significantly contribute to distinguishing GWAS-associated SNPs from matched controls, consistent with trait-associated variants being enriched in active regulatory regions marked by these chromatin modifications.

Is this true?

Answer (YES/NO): YES